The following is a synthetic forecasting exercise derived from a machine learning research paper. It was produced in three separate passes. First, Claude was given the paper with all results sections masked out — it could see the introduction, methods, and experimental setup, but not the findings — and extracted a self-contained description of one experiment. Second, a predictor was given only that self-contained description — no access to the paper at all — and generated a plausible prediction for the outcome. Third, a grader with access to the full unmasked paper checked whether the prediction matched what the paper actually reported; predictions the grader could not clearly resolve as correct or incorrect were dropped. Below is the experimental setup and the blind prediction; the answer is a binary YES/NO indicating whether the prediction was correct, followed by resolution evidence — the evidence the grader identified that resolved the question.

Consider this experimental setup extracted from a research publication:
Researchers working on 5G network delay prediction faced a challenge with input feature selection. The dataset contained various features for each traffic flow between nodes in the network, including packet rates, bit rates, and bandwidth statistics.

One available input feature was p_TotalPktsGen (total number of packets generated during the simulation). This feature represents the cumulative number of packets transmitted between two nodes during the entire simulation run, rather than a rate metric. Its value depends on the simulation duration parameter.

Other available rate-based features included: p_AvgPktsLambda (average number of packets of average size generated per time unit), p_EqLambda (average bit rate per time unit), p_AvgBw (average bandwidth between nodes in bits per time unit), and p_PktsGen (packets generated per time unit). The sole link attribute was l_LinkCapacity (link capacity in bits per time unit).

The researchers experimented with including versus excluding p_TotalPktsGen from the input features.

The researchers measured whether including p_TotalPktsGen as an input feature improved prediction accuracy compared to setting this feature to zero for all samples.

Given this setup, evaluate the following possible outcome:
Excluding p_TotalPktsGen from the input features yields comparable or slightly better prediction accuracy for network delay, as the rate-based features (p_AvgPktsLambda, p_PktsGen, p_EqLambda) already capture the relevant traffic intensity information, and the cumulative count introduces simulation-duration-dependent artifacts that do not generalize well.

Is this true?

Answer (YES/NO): YES